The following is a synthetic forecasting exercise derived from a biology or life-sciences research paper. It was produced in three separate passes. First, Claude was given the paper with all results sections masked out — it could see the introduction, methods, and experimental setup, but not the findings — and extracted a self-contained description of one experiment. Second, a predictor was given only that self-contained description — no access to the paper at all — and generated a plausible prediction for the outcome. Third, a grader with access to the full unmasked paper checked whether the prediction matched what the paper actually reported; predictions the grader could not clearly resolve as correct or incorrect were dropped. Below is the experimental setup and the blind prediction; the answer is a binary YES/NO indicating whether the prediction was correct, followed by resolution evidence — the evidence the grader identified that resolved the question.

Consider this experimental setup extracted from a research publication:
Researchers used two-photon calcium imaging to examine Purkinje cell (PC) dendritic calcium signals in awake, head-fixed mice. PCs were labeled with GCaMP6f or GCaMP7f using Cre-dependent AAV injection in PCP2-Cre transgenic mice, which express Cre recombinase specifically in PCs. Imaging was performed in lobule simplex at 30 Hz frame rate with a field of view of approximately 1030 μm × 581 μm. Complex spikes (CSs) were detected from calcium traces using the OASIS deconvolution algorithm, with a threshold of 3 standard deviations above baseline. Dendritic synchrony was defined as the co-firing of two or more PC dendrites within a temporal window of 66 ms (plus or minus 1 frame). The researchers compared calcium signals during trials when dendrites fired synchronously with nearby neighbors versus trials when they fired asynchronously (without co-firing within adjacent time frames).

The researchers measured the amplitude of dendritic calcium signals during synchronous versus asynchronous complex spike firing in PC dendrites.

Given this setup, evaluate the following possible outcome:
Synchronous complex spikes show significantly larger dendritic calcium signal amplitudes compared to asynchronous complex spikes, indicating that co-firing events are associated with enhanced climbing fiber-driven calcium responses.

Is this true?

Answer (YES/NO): YES